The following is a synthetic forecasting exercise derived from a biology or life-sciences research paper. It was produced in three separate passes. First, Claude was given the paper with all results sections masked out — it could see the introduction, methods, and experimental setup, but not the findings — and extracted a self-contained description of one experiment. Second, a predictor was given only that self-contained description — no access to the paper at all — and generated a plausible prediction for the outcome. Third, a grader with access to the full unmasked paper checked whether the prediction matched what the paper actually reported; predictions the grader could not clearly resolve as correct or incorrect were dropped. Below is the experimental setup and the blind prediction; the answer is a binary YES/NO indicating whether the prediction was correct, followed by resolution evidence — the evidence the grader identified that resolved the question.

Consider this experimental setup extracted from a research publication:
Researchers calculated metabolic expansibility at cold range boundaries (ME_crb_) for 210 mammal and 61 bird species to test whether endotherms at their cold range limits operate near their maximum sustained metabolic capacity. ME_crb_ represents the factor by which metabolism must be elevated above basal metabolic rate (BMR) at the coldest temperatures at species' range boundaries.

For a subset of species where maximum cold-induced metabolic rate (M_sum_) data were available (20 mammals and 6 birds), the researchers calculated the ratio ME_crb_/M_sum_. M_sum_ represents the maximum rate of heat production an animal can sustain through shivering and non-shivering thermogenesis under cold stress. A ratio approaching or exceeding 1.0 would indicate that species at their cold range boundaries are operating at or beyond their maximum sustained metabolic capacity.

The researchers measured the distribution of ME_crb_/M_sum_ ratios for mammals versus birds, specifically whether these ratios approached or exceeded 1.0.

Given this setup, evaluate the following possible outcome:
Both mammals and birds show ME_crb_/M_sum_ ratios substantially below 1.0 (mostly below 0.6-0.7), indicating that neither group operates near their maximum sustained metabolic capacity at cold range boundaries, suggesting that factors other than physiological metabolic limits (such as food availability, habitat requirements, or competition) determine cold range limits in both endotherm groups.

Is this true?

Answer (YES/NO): NO